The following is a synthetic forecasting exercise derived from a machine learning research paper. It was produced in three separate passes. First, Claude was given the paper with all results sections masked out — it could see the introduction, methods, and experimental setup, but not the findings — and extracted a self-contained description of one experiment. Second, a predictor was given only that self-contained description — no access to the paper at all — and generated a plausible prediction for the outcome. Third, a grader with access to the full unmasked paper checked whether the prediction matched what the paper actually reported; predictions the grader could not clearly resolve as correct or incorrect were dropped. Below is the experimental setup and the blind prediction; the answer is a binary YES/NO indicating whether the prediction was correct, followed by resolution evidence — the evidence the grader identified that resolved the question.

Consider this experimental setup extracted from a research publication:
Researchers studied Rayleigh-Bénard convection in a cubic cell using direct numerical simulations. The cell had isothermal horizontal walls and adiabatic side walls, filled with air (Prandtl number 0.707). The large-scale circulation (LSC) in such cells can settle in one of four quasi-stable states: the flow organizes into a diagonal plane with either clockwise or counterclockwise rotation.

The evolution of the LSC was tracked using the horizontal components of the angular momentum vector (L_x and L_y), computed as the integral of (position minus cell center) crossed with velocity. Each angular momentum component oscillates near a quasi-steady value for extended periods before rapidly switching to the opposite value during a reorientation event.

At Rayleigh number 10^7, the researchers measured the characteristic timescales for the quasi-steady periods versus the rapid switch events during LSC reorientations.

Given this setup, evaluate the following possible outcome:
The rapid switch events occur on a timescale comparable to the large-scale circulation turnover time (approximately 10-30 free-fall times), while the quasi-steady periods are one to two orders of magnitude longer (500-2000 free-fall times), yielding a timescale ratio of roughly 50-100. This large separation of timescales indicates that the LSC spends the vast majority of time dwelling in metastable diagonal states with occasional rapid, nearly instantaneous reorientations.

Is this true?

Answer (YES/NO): NO